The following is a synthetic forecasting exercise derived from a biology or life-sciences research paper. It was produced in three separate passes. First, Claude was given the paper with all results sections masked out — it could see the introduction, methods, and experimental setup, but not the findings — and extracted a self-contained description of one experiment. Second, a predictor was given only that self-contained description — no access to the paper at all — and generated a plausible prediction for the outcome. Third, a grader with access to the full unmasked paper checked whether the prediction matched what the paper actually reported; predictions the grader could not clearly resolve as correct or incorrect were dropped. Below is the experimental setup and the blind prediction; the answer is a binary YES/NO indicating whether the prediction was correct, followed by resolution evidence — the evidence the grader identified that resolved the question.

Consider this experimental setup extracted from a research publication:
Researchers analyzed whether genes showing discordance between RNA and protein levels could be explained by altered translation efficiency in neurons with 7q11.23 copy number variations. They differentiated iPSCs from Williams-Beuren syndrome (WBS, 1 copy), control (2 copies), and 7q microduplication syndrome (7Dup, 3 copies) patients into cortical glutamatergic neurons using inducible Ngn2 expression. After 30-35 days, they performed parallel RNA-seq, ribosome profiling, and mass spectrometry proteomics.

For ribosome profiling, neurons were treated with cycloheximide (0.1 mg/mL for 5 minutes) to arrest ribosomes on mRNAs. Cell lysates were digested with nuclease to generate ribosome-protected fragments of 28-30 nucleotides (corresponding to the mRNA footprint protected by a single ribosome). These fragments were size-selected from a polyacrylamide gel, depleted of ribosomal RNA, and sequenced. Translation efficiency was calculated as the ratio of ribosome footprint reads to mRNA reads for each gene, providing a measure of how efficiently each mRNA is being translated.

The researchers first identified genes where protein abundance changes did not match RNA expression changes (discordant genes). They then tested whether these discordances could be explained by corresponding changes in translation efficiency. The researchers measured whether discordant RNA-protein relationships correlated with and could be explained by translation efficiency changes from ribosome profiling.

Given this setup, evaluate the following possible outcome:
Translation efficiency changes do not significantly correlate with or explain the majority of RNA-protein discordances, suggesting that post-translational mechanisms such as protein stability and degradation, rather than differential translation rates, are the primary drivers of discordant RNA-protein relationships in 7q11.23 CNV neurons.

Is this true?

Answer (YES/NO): NO